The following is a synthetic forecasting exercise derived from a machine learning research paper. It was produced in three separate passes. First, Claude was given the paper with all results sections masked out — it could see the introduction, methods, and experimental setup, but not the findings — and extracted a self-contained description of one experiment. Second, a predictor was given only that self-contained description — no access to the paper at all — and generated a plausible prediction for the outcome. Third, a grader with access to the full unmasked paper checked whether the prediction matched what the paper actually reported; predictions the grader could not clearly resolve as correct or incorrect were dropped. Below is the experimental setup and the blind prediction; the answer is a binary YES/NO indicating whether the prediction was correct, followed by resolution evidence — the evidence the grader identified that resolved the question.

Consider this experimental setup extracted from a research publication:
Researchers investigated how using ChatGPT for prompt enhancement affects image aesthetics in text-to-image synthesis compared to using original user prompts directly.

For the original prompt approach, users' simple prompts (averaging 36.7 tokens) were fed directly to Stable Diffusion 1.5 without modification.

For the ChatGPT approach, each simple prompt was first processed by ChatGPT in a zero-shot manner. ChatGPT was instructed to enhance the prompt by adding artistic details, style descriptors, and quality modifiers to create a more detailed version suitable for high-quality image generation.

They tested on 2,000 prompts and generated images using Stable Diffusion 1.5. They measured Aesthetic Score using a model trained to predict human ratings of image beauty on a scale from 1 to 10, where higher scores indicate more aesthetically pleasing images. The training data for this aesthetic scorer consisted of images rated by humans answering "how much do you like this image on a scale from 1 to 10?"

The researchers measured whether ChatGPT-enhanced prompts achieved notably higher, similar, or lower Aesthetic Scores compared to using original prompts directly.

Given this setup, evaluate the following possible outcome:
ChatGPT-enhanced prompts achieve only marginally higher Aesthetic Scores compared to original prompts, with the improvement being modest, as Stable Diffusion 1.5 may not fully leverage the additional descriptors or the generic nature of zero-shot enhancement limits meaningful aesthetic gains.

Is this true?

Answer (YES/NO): YES